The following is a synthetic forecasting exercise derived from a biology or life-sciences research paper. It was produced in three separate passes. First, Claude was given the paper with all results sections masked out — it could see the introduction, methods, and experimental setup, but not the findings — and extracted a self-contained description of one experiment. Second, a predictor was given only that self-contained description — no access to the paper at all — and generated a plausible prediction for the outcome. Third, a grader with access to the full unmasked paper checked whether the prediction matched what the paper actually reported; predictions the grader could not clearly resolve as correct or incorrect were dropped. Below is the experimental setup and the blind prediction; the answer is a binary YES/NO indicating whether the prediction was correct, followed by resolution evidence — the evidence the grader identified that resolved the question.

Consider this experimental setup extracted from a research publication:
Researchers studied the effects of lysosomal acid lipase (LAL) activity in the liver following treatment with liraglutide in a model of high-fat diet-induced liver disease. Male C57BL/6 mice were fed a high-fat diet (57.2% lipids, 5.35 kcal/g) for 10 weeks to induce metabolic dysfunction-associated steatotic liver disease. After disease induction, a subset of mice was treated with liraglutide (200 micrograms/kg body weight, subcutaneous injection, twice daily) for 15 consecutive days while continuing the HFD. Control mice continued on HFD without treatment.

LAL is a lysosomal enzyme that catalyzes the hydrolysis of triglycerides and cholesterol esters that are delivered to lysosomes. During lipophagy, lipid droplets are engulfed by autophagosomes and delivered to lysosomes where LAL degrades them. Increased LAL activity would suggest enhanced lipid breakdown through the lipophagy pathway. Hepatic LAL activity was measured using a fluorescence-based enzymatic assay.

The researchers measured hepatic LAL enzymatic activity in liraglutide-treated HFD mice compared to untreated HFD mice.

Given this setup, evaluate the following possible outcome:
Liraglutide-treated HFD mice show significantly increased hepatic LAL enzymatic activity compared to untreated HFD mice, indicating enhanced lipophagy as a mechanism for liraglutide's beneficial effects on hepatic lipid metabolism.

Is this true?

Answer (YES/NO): NO